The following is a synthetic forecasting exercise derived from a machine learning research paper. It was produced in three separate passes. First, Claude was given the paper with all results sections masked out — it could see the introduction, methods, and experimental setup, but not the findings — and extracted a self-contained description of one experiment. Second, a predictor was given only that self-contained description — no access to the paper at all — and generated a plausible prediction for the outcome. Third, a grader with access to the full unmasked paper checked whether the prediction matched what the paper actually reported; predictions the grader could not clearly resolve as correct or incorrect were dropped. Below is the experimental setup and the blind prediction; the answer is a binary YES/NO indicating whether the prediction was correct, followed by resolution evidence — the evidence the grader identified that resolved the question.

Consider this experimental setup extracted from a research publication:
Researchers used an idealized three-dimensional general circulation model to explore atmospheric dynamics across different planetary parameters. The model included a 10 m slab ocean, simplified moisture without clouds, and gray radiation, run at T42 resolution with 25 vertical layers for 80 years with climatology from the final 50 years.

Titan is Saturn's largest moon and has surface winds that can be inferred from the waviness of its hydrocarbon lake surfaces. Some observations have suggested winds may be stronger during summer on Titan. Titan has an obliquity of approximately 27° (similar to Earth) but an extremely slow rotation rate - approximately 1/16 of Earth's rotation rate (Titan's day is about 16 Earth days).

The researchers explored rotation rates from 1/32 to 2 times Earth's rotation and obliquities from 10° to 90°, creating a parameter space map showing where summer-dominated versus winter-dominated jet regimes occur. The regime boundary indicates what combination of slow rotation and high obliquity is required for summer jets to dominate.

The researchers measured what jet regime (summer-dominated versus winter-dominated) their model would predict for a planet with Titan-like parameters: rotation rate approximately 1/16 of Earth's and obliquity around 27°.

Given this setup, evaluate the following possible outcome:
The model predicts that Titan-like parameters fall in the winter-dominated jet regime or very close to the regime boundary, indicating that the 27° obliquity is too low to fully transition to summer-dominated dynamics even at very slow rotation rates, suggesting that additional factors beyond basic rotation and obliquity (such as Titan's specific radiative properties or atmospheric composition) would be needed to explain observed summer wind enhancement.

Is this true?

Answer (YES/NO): YES